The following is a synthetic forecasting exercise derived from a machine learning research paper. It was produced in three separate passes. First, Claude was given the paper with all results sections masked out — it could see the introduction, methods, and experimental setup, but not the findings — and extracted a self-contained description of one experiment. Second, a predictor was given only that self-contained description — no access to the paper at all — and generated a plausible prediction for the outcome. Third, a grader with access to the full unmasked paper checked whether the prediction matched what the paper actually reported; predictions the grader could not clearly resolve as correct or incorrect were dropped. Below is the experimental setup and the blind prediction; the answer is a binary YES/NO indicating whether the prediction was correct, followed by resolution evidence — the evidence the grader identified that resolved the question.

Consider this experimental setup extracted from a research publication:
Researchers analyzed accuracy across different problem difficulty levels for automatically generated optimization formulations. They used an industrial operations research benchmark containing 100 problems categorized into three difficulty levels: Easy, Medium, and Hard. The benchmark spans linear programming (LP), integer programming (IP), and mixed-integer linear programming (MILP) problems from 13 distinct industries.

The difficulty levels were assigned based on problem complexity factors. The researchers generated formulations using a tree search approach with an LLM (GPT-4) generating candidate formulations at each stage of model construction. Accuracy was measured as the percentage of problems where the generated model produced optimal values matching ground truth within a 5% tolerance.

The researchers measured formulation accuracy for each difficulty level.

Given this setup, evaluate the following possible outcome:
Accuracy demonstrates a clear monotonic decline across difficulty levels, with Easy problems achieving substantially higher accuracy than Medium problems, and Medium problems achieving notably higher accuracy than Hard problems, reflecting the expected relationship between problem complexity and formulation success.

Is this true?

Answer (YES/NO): NO